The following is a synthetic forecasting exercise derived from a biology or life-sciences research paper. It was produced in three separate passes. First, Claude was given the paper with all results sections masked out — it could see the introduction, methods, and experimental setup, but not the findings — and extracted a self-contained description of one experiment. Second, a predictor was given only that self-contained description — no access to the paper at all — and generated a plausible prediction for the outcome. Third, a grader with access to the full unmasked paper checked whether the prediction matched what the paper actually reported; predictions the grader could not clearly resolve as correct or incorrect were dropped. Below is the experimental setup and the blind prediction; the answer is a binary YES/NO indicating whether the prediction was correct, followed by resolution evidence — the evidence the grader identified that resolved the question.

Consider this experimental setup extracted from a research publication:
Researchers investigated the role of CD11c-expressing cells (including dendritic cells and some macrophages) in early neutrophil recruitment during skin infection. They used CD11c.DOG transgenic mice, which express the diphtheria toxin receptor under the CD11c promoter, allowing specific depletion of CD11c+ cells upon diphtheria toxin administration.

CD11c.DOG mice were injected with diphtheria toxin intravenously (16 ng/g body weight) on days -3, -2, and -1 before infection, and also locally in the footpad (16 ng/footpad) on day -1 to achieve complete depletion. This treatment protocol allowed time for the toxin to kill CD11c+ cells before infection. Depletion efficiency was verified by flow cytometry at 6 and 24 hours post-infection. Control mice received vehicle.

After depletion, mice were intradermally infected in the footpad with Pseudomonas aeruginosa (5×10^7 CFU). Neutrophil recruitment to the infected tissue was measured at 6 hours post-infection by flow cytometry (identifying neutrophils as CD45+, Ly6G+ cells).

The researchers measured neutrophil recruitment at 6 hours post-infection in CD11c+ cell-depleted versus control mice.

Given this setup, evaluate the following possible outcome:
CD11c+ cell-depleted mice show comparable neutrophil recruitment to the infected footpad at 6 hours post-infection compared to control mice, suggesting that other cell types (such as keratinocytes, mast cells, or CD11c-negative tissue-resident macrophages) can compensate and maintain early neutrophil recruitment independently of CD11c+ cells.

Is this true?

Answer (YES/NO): NO